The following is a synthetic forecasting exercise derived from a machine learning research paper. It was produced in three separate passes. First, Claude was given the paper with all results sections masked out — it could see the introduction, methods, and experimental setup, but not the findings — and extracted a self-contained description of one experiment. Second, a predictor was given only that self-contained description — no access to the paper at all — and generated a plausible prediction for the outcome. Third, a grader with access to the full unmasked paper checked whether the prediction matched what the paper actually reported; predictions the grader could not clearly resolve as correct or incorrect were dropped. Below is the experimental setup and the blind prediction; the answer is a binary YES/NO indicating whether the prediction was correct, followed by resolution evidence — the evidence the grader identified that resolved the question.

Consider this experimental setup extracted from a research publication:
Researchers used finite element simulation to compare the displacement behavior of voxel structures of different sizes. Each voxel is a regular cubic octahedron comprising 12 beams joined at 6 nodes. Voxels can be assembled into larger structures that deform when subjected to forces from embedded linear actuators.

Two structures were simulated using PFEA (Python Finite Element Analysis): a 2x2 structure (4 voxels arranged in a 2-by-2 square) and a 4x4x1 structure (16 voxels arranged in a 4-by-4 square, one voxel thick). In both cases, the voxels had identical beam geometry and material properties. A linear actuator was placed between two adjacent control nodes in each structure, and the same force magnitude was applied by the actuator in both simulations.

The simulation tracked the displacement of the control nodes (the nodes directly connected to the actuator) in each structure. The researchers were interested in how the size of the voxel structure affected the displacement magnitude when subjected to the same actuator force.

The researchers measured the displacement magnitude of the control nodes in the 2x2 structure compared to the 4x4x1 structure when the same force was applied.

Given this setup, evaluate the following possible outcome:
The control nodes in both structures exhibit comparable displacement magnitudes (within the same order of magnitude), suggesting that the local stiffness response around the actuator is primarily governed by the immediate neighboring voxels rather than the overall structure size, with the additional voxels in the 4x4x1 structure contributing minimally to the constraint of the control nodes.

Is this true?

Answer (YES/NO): NO